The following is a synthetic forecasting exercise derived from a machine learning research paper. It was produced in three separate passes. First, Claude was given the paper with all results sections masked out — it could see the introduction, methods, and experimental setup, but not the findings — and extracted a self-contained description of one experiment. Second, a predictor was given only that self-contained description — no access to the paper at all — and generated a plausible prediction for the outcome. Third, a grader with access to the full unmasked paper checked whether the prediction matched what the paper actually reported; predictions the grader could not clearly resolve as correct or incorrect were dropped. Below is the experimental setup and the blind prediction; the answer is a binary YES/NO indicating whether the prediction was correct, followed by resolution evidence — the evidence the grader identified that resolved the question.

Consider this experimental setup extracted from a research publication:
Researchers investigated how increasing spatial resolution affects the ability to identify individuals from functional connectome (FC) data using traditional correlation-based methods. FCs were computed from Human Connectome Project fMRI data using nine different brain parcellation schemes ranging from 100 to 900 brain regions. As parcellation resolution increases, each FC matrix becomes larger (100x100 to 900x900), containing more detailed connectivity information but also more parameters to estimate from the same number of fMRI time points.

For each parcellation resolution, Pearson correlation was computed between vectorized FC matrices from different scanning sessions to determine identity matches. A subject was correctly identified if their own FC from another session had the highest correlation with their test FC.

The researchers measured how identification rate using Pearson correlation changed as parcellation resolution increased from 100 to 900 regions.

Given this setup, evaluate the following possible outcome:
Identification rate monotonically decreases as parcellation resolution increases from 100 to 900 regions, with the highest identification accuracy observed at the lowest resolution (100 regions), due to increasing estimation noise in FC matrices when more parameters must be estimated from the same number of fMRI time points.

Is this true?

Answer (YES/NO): NO